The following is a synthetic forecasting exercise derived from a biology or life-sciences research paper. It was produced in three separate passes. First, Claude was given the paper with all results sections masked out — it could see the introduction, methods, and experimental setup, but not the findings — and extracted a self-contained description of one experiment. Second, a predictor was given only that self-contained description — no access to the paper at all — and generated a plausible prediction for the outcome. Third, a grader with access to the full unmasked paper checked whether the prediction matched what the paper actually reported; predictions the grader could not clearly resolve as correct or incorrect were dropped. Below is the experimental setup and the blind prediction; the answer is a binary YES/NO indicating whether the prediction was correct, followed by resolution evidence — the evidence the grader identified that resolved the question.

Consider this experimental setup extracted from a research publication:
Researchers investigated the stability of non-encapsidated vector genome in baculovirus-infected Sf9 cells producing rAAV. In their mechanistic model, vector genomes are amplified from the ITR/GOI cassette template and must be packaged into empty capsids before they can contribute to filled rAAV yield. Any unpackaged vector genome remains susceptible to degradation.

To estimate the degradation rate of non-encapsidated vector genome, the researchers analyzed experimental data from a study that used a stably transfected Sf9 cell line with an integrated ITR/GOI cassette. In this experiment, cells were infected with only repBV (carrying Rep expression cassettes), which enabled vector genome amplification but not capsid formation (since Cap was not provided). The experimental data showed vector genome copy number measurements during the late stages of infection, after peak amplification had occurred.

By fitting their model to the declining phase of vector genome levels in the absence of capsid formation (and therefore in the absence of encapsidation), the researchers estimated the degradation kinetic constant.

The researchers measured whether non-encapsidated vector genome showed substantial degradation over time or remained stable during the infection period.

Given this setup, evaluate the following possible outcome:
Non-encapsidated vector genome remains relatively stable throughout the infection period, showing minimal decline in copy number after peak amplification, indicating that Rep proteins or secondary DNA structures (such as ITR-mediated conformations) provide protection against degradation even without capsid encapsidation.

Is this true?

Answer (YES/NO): NO